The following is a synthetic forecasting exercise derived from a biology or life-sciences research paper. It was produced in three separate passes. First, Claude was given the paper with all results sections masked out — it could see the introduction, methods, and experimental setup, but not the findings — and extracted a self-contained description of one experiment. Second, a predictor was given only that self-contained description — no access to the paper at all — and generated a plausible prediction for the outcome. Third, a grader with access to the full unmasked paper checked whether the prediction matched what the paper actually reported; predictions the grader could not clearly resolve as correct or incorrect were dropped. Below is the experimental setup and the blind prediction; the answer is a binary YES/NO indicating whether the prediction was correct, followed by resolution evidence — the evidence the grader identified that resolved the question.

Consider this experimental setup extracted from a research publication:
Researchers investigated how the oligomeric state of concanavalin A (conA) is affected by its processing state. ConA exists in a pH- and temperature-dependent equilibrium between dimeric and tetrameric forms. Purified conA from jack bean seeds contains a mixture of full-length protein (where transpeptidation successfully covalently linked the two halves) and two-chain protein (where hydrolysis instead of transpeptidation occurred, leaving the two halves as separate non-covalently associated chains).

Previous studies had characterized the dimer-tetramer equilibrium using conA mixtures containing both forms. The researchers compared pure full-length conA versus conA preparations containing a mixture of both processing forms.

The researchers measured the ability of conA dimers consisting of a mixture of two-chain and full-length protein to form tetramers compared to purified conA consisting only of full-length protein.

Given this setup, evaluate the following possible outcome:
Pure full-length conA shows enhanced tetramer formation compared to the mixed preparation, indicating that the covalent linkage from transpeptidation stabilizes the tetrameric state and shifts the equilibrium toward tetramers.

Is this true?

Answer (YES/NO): YES